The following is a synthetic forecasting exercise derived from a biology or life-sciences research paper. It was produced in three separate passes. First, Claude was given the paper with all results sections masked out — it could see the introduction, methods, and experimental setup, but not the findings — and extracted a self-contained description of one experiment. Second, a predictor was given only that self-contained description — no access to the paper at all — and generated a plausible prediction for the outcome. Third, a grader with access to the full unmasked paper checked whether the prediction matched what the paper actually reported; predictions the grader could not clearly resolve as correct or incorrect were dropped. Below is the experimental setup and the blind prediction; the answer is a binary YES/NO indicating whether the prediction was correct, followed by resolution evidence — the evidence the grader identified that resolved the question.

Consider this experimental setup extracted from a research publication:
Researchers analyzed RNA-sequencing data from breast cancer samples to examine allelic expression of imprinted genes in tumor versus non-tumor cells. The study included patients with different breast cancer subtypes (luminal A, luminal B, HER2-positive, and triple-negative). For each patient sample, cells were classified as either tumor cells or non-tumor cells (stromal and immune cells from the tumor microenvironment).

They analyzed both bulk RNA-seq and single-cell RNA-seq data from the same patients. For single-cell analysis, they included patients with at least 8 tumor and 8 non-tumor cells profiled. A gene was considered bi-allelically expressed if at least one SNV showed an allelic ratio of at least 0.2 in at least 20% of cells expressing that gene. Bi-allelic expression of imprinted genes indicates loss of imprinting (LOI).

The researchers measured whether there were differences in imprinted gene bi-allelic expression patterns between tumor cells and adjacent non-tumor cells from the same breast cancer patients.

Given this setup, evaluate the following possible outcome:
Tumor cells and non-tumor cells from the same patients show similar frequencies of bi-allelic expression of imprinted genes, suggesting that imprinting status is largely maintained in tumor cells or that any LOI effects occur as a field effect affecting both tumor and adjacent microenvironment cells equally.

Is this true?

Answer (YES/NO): NO